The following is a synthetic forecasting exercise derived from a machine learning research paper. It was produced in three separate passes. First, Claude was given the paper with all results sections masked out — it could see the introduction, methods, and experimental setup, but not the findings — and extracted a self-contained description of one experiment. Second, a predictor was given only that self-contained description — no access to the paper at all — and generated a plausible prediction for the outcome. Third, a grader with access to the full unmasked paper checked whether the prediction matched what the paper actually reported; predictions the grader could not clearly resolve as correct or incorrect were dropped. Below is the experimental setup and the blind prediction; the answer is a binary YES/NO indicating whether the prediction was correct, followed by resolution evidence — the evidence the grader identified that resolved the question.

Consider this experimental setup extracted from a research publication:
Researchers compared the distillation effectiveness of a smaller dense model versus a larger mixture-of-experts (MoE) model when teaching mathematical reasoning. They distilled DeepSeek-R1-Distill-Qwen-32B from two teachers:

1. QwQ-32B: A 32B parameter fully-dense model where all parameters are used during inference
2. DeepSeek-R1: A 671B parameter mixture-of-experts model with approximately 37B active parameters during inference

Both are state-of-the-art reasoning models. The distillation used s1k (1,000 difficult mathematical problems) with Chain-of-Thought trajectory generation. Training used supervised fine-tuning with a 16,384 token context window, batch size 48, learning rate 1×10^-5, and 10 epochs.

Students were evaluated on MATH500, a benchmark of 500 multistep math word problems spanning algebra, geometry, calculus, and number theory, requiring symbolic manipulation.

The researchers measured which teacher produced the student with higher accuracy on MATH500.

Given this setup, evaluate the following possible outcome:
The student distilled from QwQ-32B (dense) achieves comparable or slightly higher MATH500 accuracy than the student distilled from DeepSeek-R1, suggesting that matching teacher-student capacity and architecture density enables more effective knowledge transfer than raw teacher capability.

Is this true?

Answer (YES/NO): YES